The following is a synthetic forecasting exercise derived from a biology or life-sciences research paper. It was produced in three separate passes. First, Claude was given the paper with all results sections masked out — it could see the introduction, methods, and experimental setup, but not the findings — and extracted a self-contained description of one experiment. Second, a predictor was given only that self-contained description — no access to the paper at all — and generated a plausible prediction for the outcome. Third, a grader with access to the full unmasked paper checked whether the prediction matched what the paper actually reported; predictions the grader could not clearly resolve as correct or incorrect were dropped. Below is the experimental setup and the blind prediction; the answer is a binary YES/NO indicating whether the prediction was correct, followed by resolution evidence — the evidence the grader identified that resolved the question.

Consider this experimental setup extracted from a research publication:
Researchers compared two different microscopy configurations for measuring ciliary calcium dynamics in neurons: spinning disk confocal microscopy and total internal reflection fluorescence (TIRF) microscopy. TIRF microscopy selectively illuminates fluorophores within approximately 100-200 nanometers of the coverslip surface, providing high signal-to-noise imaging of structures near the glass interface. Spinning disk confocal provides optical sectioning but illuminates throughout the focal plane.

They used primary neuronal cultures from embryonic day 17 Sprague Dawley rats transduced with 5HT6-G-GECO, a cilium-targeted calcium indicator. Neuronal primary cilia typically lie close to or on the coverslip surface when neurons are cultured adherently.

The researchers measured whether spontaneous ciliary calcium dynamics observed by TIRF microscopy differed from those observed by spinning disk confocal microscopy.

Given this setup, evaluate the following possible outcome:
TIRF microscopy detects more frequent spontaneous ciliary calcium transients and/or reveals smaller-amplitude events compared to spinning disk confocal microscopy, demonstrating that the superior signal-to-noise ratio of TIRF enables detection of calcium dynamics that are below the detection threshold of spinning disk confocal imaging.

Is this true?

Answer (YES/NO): NO